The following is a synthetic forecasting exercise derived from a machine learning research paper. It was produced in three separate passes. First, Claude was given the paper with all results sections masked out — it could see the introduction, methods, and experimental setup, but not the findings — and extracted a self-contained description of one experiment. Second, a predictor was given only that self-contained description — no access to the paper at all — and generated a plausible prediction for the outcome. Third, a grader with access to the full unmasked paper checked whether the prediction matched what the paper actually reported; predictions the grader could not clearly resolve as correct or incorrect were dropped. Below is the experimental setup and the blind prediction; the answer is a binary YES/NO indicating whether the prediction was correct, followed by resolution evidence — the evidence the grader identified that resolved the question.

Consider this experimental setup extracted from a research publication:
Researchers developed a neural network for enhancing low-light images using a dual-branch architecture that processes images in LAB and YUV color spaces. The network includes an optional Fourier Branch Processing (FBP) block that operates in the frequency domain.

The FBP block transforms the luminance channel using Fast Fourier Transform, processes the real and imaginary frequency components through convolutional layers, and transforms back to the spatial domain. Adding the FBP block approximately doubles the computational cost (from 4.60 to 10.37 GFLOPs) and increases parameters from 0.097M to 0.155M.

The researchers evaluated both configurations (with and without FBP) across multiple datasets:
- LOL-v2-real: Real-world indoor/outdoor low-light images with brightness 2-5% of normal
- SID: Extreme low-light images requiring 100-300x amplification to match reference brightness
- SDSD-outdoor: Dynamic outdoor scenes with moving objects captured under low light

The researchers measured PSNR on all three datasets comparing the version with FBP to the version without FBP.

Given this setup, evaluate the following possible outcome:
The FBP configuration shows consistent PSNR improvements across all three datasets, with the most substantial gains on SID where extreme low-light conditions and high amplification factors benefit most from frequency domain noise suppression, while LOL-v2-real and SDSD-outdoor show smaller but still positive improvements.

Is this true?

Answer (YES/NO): NO